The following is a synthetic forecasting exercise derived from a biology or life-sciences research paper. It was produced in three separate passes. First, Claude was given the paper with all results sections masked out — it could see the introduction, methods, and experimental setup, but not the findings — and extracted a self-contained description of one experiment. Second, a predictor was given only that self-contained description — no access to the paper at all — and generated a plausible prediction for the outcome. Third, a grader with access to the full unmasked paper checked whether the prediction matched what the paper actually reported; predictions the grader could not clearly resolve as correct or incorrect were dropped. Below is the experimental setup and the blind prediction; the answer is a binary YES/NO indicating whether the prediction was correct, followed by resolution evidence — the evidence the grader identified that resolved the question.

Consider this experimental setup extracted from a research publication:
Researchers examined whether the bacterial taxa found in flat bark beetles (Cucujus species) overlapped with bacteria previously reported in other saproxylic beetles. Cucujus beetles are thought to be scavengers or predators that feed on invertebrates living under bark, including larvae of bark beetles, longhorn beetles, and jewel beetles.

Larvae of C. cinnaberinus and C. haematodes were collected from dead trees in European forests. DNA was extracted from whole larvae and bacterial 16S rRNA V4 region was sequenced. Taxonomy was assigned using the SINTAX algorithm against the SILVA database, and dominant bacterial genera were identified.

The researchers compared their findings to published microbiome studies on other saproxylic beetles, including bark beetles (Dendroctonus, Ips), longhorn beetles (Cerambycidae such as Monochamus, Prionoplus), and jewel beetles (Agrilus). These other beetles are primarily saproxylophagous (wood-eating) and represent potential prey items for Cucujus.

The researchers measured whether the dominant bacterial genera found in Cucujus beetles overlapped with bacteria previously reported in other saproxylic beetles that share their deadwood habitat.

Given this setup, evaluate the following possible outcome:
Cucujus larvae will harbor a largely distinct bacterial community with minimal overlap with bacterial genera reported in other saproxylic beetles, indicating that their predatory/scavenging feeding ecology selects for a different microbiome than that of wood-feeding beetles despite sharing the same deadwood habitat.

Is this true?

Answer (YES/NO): NO